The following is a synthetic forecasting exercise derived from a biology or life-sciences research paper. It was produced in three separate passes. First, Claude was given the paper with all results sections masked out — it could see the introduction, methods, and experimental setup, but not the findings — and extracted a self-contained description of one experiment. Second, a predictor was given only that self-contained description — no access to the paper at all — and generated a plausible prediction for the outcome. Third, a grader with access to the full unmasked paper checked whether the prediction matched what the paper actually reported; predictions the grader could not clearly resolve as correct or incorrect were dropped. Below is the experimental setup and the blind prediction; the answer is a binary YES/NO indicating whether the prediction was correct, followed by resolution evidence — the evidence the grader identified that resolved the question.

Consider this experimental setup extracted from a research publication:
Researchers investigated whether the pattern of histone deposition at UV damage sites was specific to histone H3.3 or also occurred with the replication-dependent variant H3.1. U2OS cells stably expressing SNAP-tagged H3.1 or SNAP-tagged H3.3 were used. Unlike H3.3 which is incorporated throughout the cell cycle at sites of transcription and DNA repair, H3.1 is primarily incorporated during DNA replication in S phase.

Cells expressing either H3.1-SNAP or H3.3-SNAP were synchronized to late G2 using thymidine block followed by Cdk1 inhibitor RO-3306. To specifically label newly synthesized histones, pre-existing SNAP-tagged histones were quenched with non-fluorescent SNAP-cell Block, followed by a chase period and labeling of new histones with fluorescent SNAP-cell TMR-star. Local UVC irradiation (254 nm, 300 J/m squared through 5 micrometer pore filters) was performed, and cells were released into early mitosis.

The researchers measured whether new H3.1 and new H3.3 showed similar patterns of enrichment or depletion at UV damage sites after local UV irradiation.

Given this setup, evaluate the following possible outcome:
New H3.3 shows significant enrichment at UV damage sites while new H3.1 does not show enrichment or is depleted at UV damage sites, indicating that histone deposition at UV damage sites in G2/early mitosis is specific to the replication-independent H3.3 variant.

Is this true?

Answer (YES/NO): NO